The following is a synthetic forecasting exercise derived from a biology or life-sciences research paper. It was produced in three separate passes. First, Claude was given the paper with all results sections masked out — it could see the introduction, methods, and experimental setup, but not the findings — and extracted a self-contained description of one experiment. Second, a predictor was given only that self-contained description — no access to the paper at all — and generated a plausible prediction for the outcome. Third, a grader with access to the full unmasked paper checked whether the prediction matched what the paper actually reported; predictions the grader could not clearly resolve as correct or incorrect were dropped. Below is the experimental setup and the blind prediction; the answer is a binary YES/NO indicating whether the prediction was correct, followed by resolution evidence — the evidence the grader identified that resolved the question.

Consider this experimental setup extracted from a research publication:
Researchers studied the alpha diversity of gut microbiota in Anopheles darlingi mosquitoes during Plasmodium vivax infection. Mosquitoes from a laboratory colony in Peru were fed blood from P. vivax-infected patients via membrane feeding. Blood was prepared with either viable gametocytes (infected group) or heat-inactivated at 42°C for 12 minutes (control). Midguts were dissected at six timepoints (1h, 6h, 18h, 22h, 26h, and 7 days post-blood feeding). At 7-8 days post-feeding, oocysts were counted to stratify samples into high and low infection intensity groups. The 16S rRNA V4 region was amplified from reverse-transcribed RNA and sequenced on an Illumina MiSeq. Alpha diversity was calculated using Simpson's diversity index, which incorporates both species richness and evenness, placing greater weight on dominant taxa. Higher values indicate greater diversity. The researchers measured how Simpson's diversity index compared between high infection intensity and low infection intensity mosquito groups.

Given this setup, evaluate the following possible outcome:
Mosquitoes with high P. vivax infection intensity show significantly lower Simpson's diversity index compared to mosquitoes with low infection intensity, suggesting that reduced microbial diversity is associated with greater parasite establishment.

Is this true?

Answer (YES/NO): NO